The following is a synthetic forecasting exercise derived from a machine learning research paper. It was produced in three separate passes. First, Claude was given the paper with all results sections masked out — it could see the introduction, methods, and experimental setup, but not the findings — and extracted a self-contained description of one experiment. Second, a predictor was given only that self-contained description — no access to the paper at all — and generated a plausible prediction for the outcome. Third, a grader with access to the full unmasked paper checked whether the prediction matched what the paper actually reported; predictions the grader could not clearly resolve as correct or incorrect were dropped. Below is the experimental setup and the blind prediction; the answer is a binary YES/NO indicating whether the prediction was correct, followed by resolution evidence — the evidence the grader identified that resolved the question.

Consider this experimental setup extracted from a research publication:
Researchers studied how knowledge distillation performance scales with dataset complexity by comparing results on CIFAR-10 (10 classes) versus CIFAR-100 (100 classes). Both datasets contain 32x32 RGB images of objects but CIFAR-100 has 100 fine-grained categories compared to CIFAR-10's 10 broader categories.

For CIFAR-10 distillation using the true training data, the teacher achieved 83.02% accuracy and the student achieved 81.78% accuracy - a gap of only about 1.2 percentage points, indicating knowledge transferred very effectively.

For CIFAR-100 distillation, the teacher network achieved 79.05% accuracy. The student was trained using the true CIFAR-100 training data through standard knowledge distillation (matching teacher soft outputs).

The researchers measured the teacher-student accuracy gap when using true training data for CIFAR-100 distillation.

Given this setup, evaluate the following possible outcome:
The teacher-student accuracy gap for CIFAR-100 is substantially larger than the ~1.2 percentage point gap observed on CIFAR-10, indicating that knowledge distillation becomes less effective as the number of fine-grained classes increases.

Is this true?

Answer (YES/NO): YES